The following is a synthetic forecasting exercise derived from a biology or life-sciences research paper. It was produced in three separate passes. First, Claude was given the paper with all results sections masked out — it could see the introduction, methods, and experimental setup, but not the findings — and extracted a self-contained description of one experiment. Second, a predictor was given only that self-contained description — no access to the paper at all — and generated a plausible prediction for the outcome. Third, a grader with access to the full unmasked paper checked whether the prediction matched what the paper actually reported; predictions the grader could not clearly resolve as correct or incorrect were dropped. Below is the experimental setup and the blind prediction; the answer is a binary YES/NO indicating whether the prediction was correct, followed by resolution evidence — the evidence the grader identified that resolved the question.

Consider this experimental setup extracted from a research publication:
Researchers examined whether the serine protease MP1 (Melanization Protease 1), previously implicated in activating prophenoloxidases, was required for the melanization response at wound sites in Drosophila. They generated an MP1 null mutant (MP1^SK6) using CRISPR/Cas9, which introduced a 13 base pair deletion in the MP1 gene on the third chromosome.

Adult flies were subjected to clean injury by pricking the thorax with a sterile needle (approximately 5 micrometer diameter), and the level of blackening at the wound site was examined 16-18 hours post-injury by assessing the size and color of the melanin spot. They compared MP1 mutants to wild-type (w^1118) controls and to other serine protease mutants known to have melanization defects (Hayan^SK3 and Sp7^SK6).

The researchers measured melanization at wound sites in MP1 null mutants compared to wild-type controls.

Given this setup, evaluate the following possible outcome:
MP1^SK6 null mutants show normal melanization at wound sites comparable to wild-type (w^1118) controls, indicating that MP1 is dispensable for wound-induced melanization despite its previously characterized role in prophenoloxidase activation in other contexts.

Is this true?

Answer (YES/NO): YES